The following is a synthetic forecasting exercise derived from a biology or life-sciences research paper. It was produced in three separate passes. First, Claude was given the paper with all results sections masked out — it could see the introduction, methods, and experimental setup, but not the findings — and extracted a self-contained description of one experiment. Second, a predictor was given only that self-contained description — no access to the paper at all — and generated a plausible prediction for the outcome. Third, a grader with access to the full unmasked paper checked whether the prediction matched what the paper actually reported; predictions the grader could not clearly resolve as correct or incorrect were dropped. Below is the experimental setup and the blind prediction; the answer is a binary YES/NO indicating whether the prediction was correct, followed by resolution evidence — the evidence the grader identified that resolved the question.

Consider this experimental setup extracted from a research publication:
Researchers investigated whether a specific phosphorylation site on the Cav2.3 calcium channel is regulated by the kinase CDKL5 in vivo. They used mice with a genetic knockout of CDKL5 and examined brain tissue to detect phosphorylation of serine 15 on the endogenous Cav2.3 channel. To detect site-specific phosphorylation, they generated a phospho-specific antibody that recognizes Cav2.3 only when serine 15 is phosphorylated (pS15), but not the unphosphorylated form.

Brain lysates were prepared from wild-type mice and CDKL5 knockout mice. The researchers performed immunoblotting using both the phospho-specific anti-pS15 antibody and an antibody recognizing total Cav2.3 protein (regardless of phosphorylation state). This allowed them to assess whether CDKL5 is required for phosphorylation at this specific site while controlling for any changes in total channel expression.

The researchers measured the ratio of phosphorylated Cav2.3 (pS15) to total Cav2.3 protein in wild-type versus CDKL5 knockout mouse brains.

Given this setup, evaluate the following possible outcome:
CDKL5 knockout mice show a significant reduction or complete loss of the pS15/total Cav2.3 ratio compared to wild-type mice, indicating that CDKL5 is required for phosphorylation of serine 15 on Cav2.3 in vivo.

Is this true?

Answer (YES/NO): YES